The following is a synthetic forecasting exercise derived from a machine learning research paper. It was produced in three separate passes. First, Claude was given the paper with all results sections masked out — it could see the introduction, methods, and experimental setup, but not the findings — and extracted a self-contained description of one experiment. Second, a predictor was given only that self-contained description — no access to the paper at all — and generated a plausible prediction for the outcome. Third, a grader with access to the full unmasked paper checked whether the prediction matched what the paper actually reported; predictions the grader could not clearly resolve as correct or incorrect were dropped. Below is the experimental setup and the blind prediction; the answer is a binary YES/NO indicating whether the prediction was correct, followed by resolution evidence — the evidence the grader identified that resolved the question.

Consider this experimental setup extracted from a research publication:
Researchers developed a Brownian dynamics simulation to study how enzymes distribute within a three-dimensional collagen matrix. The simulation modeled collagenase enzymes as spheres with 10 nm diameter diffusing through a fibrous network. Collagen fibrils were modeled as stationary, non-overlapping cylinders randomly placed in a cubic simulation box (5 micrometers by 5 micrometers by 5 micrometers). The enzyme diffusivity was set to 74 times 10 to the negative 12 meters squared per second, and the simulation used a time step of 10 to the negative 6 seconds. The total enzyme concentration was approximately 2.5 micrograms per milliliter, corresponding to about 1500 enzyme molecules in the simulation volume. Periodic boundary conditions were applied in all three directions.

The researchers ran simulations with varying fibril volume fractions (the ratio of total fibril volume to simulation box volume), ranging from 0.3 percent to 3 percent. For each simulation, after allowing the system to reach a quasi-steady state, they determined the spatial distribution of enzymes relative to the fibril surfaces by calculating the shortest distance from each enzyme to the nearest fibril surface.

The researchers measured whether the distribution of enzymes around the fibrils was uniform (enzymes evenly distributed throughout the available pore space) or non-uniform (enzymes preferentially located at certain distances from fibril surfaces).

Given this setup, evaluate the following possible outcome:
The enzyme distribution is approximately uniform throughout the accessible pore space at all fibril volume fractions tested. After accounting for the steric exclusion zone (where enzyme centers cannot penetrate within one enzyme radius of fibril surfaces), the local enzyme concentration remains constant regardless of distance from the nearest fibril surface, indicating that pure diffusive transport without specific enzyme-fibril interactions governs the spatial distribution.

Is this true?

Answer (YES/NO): NO